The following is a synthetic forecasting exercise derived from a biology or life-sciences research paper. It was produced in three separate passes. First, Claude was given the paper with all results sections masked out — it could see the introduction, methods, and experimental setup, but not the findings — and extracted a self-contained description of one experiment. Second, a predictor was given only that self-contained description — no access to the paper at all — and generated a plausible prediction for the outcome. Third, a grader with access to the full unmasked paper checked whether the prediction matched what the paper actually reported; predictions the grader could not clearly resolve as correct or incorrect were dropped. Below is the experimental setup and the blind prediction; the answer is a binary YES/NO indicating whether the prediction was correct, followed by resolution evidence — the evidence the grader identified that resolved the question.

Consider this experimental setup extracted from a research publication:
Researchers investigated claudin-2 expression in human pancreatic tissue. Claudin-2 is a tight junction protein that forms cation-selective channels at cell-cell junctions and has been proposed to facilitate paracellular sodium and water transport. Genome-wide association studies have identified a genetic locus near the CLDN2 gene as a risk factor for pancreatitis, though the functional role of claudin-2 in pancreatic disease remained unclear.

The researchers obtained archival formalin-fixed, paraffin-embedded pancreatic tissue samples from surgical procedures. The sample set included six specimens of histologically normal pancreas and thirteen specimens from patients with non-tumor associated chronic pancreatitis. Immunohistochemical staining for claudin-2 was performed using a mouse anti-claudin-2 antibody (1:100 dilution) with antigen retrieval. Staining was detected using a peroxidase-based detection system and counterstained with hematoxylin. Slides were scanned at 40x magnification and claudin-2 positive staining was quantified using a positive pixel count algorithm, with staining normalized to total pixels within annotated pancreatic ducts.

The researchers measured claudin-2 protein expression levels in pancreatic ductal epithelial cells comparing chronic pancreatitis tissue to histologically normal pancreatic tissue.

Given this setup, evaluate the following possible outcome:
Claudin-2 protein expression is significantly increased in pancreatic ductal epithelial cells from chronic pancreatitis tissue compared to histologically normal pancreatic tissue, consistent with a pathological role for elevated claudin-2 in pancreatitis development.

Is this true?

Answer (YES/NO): NO